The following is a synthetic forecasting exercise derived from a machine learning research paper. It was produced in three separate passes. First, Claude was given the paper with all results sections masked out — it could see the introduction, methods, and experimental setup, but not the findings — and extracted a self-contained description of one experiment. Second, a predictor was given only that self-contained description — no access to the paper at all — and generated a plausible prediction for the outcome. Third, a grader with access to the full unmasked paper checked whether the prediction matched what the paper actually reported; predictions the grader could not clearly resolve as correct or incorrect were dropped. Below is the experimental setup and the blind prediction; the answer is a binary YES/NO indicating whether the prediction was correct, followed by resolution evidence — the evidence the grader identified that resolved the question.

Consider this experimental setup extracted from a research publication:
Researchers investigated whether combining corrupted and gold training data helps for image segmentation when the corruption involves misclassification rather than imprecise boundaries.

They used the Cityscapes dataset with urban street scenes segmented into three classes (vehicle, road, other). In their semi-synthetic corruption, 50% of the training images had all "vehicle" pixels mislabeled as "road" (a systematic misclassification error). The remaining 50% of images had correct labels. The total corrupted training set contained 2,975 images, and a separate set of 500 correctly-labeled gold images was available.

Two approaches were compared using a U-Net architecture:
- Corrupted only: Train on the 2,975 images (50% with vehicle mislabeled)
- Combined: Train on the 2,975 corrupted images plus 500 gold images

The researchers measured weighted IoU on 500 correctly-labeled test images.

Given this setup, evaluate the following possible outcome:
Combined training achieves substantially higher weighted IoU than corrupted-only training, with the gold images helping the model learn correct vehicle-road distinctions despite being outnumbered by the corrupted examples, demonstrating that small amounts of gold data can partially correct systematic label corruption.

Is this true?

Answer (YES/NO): YES